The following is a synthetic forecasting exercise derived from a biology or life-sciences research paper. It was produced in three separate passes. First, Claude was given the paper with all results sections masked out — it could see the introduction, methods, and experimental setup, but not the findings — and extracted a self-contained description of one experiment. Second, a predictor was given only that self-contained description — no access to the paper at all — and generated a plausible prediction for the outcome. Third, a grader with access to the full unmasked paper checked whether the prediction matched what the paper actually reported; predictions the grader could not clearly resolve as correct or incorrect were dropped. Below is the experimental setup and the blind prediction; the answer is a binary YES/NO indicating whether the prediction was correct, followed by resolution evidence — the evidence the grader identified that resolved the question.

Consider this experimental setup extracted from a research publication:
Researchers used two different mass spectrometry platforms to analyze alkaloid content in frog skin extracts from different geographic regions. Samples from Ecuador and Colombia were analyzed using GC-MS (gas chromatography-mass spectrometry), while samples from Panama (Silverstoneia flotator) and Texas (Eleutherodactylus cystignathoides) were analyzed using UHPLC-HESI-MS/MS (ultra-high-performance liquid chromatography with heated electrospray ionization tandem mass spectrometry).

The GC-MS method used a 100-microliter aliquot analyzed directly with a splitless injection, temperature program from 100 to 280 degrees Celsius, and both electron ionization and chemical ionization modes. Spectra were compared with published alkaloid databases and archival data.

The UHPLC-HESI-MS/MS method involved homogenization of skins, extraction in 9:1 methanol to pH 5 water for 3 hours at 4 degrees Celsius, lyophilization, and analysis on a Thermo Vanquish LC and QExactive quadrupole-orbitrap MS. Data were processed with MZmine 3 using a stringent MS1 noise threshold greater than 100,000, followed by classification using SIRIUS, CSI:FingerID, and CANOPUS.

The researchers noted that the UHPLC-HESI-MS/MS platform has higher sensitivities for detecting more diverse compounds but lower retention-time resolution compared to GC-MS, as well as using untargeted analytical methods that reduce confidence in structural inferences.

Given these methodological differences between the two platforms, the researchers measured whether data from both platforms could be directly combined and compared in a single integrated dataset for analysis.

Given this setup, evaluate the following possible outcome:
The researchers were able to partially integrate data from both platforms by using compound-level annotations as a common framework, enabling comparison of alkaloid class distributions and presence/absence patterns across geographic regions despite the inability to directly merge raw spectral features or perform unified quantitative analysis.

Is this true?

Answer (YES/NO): NO